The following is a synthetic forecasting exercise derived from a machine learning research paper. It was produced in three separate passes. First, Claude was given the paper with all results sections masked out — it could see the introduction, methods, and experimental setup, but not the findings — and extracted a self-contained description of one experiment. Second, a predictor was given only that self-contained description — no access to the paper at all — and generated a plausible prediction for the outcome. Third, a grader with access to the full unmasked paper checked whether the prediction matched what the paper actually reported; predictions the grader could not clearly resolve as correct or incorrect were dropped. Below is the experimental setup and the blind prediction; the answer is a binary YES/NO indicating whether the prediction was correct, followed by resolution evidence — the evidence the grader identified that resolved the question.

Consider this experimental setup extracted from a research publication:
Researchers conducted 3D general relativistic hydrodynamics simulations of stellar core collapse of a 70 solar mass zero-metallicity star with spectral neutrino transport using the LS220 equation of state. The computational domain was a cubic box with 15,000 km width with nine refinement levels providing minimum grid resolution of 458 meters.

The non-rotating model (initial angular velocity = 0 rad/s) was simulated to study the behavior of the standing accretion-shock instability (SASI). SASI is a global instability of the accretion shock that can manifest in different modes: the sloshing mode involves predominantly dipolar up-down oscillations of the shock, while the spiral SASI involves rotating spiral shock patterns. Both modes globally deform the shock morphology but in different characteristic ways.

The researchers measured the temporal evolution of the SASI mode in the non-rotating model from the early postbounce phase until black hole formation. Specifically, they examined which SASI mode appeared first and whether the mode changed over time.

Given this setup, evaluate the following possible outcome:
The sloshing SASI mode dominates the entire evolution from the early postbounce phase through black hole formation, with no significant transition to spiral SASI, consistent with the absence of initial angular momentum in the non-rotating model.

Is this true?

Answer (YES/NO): NO